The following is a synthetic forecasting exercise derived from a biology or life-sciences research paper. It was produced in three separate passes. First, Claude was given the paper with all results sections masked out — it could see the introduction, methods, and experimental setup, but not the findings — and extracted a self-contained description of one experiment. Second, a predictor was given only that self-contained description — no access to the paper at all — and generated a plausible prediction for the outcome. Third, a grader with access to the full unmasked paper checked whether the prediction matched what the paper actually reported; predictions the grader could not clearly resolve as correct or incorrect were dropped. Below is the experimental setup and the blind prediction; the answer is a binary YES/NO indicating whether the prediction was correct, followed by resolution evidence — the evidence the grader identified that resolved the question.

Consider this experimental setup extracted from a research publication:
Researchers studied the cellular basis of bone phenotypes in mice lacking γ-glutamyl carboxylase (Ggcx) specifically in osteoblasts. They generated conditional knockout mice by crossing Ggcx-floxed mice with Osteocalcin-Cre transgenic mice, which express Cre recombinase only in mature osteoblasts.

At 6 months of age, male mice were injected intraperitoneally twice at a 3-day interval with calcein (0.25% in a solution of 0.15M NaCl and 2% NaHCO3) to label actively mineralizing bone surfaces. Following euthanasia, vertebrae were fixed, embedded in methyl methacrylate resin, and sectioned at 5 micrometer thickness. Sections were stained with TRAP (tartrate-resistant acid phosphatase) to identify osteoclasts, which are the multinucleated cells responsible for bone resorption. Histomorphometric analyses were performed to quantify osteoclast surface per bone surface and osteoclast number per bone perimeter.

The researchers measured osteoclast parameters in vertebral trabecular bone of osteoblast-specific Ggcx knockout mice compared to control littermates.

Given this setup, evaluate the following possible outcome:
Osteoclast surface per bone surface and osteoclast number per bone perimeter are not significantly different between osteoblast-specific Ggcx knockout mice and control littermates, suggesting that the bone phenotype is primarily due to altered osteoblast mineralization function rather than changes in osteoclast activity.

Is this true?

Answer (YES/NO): NO